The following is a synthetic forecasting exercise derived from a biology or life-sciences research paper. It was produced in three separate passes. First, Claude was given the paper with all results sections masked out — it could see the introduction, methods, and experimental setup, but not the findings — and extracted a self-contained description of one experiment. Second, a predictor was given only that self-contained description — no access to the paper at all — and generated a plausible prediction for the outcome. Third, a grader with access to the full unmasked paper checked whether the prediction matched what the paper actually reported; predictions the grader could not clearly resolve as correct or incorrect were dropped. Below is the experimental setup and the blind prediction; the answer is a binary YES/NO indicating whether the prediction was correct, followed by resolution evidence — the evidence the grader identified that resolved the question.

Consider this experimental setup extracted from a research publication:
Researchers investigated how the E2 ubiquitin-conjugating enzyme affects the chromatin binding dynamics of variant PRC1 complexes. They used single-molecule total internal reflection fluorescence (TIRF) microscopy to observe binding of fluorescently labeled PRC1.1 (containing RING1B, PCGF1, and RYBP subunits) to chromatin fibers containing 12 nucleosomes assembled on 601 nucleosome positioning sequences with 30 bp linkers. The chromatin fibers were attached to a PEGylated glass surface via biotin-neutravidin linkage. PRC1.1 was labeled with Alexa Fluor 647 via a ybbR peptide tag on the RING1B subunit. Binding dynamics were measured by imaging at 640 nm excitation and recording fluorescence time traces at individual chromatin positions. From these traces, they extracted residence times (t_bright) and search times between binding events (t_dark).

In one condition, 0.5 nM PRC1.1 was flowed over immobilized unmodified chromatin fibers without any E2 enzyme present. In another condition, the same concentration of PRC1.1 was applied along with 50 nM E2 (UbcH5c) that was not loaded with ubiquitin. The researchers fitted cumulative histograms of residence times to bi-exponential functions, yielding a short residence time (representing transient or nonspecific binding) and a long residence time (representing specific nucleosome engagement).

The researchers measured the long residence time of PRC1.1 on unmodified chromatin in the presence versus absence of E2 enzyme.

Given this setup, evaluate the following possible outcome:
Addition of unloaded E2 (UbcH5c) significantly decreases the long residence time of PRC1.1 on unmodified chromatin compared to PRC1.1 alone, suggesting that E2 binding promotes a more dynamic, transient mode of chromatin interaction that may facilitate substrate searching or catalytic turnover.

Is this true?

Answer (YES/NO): NO